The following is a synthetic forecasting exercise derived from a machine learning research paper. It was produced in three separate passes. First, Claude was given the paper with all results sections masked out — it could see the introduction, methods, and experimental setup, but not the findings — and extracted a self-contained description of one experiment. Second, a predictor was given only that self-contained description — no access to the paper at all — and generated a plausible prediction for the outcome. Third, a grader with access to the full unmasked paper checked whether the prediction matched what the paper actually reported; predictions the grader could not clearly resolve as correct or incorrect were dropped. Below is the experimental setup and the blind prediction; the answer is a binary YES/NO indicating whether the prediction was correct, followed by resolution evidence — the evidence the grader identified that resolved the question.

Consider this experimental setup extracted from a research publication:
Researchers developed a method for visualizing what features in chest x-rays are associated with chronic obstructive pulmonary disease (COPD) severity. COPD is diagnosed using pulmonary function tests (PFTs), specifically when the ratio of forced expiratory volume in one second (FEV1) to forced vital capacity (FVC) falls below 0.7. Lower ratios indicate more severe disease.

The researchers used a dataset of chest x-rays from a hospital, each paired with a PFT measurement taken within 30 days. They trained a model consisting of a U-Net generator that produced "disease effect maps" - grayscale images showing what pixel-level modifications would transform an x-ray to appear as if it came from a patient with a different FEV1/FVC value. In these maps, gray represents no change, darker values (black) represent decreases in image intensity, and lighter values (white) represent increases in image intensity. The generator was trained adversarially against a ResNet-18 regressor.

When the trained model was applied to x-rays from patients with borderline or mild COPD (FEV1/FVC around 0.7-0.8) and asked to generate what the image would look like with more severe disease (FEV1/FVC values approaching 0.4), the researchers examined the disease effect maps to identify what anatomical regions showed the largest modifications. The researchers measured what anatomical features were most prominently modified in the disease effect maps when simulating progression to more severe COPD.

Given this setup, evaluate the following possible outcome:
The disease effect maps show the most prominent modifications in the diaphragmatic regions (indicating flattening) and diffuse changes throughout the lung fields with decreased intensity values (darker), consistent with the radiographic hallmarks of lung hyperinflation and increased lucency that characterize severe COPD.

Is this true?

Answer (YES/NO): YES